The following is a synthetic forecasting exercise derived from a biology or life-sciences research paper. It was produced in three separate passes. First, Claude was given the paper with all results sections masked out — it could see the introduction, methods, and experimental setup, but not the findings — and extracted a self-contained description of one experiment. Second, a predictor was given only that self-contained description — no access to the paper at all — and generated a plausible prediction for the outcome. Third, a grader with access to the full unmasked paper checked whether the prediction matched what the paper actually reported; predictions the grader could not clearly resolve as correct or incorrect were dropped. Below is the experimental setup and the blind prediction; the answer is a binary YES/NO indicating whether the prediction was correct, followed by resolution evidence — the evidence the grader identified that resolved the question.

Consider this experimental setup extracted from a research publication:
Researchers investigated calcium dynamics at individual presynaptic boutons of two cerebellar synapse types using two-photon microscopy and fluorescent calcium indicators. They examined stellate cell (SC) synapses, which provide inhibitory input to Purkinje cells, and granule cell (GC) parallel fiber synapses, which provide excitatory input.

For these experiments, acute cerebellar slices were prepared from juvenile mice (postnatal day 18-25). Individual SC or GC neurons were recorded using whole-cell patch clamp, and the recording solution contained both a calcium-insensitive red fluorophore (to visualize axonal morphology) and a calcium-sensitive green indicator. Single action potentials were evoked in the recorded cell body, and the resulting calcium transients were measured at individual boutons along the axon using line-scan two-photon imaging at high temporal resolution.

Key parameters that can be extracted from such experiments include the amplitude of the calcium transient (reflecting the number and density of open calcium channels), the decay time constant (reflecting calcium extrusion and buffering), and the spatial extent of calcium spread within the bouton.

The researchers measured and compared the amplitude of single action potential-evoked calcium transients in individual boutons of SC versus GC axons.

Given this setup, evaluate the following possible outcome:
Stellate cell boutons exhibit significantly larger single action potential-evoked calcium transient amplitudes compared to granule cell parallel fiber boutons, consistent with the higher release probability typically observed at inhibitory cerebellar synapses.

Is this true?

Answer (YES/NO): NO